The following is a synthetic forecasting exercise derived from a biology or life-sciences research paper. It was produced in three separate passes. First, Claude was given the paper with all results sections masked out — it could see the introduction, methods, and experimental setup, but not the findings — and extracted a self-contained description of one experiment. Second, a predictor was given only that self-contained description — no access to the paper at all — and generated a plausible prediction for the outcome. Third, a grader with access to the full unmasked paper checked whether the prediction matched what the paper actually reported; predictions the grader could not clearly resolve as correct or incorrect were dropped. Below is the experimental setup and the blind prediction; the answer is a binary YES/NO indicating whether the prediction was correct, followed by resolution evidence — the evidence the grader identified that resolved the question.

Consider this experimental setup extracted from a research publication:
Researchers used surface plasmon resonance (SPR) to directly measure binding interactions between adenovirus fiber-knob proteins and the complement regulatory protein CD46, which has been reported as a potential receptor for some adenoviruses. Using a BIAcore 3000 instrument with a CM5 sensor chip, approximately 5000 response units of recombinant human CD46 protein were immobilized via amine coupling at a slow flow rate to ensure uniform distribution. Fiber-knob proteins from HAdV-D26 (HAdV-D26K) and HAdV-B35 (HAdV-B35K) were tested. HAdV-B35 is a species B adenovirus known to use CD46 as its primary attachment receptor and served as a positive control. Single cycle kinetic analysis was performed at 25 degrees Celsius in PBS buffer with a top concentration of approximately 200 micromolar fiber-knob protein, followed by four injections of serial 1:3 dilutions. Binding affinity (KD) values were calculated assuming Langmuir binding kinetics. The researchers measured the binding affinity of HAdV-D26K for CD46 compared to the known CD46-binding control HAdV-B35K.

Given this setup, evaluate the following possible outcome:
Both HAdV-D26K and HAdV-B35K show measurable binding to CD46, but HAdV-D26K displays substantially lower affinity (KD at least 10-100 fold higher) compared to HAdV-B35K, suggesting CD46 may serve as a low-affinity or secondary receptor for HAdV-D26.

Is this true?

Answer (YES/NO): NO